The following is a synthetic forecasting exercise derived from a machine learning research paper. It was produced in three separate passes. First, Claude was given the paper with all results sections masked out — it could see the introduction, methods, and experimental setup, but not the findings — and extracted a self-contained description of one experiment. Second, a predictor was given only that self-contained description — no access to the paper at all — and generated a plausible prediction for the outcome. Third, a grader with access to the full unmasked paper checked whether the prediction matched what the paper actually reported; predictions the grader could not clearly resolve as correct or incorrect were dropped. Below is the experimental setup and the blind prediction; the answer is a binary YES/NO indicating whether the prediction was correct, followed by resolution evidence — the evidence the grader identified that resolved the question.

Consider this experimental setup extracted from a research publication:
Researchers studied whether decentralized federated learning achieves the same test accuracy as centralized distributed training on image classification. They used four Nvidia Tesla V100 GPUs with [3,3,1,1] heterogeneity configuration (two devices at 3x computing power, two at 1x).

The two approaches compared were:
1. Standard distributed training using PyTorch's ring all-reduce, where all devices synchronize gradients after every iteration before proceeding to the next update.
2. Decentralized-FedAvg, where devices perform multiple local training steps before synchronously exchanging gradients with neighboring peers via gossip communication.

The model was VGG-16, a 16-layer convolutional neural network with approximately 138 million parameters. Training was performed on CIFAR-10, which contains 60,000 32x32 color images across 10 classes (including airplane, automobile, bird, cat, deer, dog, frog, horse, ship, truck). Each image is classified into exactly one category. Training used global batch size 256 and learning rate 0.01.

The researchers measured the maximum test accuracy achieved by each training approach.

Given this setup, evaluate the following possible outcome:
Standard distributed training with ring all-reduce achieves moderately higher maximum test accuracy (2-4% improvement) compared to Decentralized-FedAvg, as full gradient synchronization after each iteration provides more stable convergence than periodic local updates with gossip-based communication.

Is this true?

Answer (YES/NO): NO